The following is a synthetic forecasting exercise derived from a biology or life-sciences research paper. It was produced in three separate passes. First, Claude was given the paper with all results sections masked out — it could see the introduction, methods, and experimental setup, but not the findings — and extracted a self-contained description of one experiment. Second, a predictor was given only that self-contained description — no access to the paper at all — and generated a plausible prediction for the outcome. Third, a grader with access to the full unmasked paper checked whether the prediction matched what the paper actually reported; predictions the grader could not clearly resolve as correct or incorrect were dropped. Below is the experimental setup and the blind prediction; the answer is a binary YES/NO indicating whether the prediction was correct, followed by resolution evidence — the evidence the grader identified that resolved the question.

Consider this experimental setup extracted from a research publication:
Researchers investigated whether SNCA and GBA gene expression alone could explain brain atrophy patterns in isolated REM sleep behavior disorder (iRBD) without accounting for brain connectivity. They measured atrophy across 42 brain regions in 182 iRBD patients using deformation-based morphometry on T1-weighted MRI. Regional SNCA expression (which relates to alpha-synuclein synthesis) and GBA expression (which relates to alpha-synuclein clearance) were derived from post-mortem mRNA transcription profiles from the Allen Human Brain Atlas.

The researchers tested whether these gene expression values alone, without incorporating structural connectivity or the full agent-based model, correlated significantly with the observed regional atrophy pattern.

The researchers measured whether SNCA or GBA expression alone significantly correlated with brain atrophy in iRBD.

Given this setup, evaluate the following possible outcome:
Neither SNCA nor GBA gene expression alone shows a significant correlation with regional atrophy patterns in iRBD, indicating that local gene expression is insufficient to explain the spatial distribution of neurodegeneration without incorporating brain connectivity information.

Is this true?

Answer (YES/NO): YES